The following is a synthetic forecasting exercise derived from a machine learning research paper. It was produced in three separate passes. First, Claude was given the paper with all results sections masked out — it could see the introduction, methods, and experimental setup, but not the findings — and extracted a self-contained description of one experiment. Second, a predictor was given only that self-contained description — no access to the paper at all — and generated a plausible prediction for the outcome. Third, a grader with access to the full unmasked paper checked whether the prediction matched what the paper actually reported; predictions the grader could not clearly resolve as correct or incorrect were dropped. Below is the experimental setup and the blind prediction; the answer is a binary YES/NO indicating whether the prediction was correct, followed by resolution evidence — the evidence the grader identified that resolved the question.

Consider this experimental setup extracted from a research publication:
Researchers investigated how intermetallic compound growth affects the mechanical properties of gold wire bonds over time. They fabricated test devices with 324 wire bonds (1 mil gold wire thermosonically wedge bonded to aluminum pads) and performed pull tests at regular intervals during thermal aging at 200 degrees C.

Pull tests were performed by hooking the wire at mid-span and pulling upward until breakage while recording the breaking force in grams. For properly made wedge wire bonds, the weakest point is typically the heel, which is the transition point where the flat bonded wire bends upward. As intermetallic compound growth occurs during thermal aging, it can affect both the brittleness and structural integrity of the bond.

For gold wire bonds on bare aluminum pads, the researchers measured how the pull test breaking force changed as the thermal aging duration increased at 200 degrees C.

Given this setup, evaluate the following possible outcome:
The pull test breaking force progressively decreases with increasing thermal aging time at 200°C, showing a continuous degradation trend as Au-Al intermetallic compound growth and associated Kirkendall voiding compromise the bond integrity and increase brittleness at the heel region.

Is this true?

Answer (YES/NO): NO